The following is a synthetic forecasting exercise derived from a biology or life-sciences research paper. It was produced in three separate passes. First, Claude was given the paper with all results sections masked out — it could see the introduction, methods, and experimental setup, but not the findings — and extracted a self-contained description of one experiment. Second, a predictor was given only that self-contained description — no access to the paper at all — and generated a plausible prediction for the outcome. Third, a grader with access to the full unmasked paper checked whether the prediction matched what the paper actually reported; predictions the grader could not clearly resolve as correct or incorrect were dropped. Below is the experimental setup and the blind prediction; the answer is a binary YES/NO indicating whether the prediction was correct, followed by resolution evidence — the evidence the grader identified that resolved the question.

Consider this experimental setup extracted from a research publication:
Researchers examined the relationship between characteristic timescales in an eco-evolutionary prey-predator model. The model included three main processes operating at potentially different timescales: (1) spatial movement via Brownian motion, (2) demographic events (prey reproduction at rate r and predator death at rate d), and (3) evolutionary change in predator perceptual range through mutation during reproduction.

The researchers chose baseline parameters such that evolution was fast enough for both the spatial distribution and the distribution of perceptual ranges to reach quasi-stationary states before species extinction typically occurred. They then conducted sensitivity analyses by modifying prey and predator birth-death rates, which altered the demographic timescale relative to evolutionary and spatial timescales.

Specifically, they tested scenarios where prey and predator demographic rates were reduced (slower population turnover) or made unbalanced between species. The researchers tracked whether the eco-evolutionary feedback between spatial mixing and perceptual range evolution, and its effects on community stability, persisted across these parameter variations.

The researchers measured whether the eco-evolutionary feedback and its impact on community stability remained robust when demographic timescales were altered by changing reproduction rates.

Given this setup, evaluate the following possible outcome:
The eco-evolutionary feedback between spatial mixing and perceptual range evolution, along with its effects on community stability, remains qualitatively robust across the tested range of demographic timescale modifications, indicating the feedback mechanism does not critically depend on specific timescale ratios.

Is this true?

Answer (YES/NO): NO